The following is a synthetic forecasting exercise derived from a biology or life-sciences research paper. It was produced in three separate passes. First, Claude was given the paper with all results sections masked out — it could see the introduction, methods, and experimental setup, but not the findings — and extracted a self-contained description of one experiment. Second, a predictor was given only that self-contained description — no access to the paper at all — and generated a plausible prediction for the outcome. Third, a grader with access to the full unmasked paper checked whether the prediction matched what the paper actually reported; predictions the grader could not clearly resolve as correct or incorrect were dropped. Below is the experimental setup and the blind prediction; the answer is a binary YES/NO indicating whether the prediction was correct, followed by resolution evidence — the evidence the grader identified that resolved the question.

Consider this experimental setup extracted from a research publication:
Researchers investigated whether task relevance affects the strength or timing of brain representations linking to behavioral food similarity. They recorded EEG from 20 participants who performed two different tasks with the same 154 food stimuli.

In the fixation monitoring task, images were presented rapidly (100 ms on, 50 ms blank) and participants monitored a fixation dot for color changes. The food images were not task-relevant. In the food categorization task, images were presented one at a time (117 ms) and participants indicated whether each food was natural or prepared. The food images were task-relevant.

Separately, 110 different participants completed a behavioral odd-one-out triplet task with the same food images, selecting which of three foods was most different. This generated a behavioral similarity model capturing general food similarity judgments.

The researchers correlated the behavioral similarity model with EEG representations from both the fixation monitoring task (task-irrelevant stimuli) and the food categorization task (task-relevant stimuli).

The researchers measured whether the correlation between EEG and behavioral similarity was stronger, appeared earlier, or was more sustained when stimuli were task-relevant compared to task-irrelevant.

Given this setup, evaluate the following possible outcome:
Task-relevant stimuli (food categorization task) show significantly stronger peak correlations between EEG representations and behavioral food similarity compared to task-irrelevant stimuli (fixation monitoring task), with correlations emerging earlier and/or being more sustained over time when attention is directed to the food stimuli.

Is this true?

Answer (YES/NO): NO